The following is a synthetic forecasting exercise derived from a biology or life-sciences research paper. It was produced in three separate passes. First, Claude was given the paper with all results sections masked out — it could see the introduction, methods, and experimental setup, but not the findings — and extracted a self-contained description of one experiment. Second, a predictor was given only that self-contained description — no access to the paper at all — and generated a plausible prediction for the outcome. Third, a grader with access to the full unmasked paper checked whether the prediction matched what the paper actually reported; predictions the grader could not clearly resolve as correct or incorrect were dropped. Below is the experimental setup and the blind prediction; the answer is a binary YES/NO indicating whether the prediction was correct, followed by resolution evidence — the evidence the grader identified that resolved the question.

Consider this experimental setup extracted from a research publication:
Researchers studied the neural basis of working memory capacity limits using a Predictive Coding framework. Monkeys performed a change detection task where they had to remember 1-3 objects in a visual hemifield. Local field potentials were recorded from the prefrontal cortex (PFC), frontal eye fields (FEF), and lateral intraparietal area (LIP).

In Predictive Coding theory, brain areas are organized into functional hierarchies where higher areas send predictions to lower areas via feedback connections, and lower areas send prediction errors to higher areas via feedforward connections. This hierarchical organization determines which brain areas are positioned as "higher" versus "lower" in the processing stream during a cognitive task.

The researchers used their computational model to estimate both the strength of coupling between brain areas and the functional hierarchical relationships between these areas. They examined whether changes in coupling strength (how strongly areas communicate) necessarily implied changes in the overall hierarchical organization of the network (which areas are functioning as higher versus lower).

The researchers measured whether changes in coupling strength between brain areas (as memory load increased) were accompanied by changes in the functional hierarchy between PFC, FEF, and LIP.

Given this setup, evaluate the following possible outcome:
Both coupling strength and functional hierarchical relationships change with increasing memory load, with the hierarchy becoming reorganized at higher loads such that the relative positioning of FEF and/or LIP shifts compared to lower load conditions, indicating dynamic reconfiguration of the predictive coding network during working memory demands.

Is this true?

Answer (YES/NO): NO